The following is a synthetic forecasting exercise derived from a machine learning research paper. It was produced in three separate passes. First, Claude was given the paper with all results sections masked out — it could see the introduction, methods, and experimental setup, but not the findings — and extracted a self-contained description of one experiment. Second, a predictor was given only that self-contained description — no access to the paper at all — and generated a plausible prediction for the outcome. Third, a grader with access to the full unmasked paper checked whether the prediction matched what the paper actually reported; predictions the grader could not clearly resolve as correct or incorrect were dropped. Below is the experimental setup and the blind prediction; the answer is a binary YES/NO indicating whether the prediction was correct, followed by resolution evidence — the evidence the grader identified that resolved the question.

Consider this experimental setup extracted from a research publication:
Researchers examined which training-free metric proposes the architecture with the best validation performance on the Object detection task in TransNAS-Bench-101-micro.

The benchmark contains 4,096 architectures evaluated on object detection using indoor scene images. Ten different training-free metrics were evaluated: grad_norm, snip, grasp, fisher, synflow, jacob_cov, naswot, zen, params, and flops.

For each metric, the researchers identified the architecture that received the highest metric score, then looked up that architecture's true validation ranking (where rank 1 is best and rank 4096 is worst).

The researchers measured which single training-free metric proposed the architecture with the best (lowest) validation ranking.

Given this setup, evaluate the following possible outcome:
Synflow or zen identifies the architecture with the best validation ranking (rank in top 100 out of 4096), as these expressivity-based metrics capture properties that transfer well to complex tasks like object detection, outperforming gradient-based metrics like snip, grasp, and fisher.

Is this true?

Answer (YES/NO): NO